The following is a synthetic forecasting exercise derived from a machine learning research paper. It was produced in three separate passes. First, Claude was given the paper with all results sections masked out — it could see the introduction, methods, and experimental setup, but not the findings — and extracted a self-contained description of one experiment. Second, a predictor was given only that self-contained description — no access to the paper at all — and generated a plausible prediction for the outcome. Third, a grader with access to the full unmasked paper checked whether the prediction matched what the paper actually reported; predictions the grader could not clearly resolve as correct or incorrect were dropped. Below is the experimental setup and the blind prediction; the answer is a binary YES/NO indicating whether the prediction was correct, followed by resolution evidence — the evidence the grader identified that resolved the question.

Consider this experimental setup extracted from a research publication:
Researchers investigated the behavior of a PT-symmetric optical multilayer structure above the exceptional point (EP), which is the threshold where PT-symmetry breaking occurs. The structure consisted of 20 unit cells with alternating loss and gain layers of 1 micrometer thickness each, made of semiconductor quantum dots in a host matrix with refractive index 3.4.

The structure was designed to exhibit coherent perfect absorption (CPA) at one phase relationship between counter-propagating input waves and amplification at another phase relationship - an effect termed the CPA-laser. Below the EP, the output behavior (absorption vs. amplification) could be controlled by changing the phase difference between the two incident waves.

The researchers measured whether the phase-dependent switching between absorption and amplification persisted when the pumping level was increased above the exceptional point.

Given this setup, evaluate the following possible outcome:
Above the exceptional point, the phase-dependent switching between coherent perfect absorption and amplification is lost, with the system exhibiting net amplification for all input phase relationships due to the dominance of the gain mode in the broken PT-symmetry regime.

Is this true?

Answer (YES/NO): YES